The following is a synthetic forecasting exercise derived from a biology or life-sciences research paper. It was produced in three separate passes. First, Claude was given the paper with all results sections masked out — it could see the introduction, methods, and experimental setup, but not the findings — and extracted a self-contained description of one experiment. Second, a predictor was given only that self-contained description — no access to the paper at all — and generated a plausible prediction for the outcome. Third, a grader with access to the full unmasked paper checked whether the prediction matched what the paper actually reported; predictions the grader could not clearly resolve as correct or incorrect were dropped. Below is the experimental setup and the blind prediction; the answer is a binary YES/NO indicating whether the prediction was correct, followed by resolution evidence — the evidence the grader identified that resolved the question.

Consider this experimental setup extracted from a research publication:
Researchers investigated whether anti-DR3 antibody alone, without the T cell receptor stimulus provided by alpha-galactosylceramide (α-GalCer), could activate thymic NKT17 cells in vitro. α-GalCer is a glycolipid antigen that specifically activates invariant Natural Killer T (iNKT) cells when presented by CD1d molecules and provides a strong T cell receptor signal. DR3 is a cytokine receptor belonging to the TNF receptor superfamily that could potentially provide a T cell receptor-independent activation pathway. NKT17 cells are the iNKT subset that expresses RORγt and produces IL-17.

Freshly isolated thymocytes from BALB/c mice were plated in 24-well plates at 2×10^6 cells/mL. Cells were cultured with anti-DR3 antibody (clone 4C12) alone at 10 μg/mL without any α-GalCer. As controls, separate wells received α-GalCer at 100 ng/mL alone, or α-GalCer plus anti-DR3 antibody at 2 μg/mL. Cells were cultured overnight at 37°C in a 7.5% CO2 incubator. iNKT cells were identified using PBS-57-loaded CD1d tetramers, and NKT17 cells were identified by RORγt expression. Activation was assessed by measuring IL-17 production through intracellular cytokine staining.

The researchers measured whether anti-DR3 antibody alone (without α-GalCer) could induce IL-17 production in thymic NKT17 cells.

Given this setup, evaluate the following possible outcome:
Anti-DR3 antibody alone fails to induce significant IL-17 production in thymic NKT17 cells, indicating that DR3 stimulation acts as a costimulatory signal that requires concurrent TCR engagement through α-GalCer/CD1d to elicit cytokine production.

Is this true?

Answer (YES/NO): YES